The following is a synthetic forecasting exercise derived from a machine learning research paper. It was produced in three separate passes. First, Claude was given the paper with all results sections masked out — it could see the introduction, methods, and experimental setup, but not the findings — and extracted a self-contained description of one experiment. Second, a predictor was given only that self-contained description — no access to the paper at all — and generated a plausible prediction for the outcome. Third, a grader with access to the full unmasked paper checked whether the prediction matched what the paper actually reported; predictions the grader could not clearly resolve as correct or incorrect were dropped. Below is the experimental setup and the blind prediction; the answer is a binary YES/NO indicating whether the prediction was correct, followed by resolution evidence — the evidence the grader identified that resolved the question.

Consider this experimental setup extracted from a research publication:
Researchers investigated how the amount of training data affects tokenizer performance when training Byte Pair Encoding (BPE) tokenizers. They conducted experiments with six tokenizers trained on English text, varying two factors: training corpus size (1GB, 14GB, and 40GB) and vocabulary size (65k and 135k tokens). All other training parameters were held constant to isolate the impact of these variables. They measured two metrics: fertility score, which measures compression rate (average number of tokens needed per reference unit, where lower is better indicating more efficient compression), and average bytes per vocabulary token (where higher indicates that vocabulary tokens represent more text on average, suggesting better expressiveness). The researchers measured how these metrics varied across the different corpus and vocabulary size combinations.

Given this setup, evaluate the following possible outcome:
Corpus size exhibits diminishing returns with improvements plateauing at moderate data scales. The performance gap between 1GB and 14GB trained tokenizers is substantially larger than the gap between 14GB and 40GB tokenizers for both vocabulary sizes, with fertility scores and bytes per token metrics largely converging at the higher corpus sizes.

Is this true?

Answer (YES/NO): NO